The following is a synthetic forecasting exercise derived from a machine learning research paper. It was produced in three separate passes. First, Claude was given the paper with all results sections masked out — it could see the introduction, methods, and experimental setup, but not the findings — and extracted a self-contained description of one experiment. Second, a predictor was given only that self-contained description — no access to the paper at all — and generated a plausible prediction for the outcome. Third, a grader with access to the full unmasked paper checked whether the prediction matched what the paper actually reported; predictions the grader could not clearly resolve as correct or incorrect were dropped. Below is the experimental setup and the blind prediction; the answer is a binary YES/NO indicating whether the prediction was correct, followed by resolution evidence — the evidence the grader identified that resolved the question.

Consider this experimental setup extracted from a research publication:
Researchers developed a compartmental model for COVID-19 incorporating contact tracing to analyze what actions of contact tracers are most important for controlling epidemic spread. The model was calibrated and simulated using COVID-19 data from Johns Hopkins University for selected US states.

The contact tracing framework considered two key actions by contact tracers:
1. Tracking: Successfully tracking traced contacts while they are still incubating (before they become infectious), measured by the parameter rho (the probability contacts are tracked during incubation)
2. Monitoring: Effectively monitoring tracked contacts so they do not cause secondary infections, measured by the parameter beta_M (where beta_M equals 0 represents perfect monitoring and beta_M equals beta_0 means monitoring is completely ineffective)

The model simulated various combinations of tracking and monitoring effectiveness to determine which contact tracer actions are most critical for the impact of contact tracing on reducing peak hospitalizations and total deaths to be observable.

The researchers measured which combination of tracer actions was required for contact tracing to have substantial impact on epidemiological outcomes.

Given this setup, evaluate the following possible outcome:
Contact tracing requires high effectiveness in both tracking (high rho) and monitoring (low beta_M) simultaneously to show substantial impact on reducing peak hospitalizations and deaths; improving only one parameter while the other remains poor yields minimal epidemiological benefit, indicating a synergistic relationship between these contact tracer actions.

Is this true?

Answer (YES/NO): NO